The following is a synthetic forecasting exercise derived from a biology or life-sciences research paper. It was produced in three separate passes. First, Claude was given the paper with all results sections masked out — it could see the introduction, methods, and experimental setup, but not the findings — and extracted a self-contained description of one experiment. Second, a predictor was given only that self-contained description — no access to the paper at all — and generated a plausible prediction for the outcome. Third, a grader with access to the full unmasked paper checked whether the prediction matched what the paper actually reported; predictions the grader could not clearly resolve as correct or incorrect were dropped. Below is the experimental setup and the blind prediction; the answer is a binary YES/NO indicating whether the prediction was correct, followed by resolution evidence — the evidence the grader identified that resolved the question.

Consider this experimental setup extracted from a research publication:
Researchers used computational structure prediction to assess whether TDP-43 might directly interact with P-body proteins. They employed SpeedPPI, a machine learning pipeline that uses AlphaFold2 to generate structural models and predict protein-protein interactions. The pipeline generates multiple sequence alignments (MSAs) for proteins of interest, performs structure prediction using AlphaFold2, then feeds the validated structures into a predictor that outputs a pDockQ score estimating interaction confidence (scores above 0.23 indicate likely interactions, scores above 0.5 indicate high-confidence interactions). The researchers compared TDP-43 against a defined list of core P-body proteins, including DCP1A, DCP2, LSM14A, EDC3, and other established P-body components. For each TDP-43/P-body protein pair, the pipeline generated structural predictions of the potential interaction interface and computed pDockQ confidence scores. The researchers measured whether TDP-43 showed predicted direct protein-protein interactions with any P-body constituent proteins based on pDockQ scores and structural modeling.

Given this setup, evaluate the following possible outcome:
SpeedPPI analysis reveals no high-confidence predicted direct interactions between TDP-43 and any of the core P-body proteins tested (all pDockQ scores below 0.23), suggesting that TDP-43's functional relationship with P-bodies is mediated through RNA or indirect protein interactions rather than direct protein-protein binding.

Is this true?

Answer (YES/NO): NO